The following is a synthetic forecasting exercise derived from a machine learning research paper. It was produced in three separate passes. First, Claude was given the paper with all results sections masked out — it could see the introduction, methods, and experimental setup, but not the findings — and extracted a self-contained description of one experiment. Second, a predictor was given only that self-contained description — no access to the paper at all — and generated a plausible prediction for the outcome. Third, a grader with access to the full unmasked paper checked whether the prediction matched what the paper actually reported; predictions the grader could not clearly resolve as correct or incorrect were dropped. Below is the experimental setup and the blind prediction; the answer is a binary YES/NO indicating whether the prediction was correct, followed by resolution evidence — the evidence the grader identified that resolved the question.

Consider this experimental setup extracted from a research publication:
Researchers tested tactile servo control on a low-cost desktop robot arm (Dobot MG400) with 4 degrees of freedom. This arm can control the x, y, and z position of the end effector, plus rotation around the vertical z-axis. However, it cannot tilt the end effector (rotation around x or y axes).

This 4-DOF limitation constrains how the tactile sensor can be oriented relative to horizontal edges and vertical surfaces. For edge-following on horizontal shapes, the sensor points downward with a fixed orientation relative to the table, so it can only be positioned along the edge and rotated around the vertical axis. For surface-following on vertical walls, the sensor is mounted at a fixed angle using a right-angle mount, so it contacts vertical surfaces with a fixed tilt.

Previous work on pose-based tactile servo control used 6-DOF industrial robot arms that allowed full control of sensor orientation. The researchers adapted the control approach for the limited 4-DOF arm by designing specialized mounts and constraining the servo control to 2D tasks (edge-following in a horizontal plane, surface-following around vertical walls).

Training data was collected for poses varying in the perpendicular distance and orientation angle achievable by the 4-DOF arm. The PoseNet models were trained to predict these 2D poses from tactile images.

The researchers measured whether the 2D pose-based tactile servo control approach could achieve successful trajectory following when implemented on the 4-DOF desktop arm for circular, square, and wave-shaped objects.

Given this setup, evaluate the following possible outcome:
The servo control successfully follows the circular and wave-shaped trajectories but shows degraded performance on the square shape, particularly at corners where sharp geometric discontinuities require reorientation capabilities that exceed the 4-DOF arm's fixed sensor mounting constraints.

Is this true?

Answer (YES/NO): NO